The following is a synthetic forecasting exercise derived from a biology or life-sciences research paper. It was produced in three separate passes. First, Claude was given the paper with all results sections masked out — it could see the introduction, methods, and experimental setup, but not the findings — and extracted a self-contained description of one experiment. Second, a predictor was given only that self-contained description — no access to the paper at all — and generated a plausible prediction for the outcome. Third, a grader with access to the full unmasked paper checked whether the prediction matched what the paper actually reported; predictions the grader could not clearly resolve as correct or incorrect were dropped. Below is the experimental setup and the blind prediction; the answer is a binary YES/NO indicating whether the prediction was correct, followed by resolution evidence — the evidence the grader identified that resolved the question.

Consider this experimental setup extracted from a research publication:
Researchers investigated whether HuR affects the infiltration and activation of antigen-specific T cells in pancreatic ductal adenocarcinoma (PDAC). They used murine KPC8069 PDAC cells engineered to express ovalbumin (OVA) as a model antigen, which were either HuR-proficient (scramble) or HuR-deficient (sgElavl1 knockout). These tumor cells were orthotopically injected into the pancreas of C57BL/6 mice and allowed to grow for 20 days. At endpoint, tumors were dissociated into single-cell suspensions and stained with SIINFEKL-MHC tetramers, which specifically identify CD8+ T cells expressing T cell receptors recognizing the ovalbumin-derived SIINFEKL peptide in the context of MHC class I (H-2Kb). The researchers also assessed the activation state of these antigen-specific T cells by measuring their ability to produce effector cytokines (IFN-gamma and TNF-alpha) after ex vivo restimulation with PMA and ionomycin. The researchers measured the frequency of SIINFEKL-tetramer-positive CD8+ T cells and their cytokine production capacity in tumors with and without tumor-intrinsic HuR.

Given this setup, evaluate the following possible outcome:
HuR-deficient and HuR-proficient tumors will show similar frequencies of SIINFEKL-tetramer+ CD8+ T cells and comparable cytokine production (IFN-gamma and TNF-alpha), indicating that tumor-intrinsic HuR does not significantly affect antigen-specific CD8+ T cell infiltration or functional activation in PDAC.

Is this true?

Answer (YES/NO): NO